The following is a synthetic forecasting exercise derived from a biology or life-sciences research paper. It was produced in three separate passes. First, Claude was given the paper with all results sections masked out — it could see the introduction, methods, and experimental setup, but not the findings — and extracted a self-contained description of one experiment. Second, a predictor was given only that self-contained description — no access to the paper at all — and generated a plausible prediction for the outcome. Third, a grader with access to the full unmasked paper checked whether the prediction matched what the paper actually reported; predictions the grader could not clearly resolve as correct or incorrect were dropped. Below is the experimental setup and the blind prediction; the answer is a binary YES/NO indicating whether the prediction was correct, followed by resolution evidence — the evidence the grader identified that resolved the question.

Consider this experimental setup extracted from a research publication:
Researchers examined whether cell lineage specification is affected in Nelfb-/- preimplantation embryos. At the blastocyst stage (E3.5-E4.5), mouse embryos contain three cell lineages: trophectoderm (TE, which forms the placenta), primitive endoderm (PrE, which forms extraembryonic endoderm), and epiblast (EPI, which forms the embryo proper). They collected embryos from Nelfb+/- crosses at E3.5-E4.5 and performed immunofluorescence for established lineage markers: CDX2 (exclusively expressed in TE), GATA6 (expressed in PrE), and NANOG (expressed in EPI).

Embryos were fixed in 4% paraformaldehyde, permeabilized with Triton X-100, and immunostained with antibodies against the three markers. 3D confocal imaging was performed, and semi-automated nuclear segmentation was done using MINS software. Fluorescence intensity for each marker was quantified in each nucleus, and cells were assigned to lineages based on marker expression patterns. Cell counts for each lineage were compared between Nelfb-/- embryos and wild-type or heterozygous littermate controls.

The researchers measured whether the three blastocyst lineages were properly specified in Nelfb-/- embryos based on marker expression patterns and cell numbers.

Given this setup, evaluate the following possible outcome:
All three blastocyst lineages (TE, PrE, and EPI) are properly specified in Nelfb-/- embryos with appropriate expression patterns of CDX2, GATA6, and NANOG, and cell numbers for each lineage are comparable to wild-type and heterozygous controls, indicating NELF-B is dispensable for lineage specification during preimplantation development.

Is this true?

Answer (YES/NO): YES